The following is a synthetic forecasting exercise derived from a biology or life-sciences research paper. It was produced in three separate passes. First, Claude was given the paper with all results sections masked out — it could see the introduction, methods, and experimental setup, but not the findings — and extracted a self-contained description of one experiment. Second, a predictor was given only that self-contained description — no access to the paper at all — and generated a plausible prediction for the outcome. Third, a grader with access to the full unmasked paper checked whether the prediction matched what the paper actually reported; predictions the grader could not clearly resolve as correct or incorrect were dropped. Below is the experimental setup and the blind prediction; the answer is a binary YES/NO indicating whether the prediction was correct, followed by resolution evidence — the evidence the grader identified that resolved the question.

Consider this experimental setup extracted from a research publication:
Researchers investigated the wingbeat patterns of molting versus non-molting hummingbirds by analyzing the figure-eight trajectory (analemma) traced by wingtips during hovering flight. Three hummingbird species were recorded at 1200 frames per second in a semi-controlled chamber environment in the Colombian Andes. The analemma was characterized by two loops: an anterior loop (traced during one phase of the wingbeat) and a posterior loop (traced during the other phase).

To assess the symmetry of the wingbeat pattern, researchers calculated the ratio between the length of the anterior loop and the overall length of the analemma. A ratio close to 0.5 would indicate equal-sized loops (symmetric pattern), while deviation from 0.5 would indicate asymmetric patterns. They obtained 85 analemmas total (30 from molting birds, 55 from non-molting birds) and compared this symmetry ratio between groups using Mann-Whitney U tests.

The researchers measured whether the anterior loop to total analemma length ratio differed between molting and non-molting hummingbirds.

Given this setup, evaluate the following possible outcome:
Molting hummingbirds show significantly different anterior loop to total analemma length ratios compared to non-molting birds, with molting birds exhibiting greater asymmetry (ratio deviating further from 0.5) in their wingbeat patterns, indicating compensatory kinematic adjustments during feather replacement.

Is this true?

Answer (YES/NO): NO